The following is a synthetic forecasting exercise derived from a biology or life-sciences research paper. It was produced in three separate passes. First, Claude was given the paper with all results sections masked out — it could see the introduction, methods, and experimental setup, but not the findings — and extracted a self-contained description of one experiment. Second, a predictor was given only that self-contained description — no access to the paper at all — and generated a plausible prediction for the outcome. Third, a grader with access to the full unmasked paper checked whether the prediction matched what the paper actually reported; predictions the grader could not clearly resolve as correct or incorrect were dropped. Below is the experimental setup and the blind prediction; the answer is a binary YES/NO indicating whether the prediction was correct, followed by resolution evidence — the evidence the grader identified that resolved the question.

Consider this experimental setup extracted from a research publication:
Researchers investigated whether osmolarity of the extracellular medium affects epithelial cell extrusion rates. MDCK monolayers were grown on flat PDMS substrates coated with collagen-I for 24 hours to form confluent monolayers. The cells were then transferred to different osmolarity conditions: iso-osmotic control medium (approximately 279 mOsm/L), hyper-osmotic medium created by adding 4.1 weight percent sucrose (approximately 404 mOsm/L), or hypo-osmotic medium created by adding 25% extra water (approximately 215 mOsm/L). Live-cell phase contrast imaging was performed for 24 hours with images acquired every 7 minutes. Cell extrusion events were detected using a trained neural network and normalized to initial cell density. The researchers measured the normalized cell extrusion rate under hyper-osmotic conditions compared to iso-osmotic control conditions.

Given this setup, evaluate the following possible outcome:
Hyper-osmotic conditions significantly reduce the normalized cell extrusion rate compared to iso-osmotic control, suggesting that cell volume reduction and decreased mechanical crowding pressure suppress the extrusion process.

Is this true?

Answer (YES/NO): NO